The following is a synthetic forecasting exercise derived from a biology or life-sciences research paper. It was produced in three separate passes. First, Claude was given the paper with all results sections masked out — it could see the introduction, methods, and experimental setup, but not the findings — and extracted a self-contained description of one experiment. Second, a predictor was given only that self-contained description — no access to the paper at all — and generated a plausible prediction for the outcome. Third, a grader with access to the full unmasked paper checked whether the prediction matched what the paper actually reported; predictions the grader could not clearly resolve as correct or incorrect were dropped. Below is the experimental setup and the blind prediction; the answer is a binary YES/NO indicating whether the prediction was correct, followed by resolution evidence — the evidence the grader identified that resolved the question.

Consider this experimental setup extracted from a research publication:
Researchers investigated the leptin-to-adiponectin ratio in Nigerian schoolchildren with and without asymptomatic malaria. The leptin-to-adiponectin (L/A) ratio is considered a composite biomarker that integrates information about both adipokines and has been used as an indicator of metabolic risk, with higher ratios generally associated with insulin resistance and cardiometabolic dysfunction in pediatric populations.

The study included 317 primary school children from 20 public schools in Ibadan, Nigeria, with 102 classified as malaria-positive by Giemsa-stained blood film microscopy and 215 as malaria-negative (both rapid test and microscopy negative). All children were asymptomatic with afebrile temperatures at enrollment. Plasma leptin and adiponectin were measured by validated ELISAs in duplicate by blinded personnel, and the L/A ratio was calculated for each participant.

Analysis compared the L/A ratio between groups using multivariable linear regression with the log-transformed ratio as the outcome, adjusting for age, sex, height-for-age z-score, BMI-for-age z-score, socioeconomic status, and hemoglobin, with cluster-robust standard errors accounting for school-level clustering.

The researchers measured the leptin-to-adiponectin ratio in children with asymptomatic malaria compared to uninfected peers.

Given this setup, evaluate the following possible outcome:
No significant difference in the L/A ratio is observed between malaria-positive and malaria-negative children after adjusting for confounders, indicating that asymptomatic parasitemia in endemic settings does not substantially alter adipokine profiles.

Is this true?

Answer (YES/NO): NO